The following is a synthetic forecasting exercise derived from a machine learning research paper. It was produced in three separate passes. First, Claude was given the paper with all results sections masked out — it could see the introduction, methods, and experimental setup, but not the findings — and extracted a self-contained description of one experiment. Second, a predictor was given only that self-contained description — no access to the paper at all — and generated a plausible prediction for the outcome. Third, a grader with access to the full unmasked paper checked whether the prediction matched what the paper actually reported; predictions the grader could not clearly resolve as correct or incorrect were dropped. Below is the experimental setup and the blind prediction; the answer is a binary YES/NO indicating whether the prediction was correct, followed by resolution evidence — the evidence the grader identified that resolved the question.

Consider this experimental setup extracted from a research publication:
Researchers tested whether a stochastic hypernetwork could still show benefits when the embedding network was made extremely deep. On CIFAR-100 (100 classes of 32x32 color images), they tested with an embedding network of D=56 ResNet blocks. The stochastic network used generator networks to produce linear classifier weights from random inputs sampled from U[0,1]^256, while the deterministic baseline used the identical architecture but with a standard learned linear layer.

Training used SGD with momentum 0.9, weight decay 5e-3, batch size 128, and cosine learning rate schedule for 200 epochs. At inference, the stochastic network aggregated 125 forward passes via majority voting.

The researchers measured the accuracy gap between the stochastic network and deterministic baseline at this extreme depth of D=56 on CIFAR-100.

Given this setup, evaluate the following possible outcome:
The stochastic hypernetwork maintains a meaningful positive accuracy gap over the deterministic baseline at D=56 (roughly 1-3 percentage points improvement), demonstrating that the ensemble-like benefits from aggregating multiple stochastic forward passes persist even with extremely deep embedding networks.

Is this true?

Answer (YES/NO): NO